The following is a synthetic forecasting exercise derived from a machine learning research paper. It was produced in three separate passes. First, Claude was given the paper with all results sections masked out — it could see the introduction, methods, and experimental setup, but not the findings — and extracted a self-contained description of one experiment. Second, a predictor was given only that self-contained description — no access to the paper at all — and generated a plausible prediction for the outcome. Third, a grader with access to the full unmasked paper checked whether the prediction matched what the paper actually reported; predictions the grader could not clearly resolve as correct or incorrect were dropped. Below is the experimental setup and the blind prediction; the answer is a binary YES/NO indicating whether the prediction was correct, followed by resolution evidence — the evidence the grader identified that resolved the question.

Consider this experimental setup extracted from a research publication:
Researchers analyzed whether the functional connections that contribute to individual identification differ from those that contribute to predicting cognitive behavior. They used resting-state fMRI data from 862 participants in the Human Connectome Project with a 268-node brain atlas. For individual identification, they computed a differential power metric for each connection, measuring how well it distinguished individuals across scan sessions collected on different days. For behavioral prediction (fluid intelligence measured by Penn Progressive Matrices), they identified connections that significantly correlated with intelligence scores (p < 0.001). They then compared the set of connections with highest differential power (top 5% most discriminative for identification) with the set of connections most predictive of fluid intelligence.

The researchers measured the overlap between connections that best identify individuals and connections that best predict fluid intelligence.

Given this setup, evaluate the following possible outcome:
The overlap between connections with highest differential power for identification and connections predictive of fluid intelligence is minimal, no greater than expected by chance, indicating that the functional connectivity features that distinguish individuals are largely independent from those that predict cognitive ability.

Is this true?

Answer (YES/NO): NO